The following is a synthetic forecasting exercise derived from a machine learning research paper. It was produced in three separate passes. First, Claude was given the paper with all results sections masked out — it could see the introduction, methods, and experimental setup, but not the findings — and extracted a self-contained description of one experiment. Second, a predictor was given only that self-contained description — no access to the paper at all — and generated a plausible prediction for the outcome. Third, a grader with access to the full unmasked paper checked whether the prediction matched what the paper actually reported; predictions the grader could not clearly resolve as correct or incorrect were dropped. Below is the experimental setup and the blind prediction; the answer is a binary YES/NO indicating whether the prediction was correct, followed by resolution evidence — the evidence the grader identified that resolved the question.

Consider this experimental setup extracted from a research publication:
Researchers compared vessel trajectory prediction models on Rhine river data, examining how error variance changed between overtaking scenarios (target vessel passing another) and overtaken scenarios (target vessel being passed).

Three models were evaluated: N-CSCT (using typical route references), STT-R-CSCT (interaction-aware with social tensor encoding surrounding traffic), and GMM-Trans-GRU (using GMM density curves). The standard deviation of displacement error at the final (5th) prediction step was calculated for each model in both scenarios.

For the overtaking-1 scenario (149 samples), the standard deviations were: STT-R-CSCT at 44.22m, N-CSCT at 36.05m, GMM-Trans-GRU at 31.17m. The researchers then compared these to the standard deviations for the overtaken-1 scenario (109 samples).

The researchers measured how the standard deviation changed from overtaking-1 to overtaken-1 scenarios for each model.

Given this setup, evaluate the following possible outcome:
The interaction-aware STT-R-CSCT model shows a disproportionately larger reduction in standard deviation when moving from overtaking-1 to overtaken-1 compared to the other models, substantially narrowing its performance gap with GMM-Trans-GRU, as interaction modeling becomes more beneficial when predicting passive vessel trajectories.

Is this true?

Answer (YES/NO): NO